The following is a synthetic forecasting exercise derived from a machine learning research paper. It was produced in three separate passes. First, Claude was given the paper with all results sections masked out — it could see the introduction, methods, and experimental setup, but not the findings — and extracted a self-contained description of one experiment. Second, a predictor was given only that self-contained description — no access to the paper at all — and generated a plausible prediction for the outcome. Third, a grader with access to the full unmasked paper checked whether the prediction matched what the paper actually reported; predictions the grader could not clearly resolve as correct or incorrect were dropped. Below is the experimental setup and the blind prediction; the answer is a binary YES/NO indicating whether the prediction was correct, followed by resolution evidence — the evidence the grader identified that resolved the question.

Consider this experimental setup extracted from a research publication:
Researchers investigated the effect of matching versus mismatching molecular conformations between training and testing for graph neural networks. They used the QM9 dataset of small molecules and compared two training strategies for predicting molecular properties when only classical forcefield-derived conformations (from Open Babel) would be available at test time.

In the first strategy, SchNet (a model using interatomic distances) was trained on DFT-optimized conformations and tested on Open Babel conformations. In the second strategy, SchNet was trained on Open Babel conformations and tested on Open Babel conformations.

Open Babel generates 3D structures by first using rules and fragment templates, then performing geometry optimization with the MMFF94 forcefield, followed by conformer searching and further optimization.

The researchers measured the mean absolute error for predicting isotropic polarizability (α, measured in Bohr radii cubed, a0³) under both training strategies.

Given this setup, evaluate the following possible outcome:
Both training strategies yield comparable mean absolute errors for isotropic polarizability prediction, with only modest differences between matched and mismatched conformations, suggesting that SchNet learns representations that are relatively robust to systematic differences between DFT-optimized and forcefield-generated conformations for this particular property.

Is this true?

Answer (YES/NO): NO